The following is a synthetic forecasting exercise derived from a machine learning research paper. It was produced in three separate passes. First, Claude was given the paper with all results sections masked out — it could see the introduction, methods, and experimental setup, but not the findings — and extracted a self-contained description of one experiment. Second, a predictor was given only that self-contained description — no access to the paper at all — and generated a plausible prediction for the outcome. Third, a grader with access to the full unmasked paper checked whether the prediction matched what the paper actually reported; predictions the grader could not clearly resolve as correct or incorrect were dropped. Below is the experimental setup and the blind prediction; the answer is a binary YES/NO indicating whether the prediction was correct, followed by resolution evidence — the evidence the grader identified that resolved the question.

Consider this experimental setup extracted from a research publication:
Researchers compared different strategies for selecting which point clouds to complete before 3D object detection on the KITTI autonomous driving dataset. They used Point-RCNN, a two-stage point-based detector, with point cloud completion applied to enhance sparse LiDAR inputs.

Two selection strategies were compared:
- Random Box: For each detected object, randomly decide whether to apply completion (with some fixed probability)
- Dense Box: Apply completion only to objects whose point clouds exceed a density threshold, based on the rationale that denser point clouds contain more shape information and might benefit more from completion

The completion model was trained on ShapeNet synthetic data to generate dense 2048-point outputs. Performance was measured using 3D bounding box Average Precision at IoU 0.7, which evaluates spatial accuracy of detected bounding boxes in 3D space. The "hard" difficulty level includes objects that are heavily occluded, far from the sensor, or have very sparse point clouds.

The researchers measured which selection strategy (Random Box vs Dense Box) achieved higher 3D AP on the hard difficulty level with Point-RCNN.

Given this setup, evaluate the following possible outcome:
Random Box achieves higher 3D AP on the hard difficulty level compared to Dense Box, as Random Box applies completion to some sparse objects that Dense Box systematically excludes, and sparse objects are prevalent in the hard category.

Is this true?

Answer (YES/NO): YES